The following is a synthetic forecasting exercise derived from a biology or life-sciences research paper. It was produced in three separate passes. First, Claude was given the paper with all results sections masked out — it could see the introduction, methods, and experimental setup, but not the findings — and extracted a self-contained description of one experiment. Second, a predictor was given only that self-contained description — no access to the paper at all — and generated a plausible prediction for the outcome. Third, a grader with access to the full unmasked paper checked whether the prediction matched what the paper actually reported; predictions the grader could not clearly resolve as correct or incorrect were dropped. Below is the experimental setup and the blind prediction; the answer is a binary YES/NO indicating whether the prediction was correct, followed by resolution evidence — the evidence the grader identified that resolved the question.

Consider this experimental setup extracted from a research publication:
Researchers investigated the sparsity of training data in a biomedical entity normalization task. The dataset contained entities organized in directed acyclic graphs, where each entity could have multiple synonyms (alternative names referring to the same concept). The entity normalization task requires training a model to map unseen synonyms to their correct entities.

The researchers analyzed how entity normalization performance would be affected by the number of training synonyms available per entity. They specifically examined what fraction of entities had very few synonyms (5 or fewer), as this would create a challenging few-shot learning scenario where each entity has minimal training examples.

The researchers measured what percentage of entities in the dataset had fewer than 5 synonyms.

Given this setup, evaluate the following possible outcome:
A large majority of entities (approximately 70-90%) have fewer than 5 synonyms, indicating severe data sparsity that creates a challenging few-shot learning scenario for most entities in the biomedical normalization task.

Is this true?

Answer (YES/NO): NO